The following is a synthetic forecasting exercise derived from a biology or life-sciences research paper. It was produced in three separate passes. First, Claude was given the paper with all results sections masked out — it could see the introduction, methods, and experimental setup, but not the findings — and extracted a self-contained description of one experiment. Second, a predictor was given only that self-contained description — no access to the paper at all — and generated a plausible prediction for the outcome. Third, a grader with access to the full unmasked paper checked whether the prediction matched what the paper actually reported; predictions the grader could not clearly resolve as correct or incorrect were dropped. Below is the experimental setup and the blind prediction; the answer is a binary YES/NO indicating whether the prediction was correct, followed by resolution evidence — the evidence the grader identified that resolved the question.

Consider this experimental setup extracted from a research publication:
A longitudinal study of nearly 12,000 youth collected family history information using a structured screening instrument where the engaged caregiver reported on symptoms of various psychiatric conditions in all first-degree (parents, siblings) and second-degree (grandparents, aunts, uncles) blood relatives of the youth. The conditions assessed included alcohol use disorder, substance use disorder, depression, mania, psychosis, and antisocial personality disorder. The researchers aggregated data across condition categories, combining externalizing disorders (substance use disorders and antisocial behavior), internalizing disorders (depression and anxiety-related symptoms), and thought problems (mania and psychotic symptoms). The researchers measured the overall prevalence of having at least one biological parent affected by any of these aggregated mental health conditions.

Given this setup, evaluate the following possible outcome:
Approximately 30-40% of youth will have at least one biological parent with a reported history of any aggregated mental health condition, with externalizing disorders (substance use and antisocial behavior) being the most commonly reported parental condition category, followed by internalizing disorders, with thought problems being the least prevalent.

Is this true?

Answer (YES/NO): NO